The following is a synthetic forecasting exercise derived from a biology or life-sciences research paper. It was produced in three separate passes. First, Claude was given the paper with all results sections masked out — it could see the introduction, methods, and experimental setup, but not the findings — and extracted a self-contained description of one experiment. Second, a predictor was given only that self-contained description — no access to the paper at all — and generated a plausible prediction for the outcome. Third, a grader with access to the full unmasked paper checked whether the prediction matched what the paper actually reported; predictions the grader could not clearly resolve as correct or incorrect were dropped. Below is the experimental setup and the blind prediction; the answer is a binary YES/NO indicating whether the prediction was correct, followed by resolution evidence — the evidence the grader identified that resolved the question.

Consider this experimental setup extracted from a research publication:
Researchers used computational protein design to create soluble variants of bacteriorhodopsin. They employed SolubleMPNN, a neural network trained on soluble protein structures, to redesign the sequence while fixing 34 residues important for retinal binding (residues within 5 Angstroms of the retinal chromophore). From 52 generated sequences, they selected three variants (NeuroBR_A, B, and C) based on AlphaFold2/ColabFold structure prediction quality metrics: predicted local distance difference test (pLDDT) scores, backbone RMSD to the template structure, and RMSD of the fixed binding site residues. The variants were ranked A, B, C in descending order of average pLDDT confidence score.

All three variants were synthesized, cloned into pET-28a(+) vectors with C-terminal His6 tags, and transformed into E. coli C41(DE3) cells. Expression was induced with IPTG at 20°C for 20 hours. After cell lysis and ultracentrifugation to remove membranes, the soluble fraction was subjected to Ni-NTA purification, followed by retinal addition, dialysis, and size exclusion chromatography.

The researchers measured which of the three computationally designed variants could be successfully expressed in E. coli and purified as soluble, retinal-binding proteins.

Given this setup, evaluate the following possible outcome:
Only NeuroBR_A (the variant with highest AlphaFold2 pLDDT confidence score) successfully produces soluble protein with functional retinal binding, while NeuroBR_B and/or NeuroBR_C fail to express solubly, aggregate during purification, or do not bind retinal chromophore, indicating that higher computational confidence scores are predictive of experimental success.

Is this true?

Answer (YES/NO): NO